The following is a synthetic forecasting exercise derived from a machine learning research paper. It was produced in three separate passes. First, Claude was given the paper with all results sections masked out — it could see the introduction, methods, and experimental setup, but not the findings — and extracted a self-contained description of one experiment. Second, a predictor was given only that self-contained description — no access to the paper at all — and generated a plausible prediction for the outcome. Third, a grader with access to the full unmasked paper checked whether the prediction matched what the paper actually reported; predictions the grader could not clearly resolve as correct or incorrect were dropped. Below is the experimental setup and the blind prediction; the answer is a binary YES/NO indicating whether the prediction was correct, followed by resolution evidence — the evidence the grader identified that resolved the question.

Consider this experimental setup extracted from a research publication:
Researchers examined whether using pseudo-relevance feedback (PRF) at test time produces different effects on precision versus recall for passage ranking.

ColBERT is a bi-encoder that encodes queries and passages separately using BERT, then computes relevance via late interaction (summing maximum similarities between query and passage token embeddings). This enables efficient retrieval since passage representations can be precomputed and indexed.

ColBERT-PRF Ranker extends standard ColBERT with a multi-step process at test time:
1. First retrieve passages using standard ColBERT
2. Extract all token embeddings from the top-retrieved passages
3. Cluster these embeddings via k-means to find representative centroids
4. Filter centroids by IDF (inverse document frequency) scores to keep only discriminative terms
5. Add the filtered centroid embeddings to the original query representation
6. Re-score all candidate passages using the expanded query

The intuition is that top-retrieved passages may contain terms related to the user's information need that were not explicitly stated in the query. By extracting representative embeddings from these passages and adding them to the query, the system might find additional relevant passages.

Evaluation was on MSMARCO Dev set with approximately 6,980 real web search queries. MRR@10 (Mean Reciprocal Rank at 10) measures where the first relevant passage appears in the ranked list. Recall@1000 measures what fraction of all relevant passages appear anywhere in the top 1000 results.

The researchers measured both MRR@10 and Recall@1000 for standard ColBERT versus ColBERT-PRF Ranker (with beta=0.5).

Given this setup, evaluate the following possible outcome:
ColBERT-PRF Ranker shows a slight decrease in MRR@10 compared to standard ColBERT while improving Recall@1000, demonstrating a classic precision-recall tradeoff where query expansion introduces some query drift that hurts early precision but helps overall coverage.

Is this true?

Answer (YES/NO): NO